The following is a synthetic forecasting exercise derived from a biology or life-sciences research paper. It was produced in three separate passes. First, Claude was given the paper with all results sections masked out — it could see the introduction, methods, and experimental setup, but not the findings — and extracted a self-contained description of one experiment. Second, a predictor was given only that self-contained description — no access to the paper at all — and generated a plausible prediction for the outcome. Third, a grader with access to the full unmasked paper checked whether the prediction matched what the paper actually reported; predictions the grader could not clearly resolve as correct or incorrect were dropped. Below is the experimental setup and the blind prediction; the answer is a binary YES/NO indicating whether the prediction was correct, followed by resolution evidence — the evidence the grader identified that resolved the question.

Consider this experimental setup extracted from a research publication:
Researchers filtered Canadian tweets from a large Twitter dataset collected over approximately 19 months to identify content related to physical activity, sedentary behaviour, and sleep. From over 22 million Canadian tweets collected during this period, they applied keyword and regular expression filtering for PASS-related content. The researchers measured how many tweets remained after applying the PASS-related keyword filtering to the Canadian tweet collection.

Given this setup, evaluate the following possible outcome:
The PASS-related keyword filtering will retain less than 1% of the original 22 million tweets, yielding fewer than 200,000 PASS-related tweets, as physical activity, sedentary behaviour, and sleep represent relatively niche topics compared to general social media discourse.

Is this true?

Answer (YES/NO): YES